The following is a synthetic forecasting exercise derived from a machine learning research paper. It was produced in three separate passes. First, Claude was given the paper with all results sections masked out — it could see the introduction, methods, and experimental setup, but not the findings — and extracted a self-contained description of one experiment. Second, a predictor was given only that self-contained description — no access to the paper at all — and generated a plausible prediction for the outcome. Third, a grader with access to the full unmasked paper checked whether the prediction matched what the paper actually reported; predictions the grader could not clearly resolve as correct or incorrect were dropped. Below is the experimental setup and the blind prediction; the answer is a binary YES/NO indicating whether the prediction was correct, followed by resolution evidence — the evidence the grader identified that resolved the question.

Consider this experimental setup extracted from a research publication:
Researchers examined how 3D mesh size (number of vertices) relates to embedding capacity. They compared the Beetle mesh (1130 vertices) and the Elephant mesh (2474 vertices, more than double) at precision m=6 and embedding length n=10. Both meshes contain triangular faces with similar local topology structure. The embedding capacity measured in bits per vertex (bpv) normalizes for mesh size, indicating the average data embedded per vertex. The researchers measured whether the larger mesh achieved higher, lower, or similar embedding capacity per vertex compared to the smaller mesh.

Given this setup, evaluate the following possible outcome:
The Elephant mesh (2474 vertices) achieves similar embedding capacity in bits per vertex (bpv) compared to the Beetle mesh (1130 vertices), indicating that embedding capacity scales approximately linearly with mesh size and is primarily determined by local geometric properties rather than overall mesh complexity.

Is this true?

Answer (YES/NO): NO